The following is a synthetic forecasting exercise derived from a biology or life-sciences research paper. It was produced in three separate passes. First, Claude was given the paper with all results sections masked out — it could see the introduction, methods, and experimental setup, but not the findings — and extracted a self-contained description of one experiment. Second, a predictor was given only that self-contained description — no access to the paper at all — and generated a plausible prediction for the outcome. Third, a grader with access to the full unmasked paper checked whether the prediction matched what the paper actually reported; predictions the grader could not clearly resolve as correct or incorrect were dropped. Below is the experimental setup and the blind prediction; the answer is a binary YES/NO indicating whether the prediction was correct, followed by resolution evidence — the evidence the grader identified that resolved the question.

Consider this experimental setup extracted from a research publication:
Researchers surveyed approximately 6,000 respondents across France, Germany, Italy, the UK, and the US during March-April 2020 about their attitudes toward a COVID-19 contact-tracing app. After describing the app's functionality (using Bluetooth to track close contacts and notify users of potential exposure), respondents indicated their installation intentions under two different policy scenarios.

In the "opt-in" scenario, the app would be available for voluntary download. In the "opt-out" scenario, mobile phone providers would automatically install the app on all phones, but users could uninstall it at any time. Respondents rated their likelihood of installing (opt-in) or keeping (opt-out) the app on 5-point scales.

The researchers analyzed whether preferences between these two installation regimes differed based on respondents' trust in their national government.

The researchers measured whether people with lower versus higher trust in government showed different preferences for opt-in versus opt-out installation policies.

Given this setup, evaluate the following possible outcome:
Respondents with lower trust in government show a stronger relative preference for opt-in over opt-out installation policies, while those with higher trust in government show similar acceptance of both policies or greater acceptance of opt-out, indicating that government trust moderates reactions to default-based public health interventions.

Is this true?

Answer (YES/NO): YES